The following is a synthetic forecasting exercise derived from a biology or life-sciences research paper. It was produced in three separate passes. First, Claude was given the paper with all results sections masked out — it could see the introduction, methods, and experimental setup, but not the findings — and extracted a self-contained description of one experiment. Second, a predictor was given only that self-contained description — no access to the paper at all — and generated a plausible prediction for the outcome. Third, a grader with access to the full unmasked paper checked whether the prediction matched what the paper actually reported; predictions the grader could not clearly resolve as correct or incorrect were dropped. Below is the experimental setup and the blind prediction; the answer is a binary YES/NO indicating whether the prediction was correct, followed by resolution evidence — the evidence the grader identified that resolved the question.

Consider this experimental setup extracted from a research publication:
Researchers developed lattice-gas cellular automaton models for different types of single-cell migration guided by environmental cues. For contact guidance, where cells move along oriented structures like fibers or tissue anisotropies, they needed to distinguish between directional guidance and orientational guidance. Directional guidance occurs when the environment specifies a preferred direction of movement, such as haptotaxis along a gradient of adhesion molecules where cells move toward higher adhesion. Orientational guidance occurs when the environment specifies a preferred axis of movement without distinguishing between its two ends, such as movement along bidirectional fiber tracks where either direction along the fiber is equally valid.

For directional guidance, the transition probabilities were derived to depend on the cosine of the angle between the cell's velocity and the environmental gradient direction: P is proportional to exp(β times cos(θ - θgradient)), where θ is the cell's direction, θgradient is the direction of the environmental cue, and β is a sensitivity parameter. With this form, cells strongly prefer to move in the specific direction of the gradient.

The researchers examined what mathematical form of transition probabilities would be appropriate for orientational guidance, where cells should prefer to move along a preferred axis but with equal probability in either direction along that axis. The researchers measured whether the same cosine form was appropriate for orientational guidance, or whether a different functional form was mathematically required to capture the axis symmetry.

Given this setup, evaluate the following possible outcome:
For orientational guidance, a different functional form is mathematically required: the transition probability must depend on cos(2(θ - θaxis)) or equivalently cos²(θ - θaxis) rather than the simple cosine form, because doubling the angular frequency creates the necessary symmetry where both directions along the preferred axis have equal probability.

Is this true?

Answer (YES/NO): YES